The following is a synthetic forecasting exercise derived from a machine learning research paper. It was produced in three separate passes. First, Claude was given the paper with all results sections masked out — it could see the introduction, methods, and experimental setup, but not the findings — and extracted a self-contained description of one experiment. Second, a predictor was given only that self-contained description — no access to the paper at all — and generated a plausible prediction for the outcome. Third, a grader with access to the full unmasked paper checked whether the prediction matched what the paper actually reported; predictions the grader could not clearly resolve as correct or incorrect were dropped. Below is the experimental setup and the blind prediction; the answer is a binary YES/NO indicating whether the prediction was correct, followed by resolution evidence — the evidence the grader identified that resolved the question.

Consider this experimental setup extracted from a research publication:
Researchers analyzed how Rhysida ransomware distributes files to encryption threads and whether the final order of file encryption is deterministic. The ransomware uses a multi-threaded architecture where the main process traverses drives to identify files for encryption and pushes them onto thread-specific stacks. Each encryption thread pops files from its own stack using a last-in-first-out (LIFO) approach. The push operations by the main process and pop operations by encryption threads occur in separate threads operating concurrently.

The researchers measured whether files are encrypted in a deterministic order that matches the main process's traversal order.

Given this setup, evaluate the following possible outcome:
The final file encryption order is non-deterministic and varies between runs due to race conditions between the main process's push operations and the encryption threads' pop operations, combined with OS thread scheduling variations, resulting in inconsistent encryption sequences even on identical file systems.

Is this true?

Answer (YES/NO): YES